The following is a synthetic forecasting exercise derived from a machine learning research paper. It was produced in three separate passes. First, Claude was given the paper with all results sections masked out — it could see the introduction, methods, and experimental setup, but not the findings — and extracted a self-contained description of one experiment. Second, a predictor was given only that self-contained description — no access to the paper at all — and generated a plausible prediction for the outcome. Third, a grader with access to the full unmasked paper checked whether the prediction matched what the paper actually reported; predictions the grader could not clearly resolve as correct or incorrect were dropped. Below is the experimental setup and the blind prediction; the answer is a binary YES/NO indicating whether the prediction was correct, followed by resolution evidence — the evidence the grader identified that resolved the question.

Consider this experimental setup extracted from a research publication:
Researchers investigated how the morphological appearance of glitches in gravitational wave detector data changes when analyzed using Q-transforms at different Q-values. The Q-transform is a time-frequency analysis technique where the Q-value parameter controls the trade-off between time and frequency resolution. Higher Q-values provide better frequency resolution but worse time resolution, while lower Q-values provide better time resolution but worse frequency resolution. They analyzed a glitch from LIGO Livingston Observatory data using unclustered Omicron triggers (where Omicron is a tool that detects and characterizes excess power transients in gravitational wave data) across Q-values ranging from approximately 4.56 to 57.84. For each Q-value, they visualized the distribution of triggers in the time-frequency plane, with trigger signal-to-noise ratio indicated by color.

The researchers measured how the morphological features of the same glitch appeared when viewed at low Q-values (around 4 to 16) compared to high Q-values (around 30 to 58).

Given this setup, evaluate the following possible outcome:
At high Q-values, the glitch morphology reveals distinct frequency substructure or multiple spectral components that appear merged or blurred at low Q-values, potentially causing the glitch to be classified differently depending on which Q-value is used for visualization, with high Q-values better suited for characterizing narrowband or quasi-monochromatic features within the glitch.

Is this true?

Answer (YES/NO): YES